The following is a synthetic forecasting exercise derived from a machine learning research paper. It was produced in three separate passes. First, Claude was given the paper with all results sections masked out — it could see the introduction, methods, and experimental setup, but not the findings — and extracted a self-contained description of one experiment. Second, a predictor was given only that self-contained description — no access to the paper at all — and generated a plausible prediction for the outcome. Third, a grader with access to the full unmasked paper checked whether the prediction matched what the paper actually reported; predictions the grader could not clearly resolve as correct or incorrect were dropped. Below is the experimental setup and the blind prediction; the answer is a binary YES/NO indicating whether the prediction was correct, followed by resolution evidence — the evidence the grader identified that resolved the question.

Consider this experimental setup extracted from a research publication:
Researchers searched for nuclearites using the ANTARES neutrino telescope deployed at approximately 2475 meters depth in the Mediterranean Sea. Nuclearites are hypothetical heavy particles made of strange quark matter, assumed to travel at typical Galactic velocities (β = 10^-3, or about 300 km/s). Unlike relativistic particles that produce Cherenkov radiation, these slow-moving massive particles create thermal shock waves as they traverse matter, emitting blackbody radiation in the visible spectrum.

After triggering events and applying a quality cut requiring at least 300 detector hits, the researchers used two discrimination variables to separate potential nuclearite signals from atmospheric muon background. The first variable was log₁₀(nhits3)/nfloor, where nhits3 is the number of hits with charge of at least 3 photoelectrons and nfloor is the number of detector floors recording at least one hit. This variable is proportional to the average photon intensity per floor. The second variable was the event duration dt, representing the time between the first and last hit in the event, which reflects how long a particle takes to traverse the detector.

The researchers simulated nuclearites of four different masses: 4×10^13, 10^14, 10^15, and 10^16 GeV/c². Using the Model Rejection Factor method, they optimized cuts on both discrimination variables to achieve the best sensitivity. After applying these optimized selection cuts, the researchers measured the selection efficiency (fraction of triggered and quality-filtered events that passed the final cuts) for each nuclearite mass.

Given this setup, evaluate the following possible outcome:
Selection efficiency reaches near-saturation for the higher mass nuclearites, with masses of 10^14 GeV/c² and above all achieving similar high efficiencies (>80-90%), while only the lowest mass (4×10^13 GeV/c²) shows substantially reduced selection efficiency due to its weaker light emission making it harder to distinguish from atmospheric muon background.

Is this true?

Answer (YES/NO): NO